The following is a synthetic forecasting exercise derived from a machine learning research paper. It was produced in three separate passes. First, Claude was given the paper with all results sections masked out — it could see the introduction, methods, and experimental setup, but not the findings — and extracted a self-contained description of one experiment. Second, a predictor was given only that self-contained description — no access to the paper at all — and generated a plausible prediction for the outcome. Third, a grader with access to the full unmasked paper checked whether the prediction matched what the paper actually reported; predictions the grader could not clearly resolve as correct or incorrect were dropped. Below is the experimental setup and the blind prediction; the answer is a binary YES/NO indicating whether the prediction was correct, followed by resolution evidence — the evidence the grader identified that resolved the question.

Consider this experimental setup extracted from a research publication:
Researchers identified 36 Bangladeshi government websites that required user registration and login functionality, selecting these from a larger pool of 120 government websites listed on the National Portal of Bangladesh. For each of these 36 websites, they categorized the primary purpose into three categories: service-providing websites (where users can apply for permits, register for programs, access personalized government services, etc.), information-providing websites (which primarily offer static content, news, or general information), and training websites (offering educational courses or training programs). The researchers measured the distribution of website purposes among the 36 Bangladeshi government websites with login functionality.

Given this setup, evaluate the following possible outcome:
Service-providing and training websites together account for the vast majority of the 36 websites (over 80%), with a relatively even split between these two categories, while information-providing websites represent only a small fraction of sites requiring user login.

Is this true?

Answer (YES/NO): NO